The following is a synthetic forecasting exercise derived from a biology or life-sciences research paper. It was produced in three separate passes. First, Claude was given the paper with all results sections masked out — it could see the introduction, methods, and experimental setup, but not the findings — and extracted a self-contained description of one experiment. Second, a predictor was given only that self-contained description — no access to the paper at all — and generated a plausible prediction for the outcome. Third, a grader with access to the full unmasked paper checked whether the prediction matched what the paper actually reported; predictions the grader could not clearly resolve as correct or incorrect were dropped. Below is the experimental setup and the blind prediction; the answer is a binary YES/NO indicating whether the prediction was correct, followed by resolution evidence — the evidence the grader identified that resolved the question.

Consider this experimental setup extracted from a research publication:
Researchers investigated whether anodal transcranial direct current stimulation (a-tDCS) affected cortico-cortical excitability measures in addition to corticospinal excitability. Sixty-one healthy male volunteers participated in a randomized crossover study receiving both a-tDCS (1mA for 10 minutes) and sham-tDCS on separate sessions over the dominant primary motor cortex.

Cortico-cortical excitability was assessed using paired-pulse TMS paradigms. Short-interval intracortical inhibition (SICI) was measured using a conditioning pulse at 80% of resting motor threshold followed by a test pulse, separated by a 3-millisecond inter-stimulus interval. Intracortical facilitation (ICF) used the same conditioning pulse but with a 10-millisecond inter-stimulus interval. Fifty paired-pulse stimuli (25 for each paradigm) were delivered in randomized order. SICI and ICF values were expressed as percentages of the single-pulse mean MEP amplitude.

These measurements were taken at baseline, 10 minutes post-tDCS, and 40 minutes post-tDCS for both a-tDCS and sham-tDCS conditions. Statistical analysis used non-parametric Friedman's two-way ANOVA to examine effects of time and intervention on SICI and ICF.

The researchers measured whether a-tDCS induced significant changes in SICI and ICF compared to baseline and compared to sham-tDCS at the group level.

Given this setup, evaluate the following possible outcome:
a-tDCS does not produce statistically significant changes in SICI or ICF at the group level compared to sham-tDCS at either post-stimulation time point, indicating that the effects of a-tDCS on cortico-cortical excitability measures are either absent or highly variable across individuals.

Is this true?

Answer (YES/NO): YES